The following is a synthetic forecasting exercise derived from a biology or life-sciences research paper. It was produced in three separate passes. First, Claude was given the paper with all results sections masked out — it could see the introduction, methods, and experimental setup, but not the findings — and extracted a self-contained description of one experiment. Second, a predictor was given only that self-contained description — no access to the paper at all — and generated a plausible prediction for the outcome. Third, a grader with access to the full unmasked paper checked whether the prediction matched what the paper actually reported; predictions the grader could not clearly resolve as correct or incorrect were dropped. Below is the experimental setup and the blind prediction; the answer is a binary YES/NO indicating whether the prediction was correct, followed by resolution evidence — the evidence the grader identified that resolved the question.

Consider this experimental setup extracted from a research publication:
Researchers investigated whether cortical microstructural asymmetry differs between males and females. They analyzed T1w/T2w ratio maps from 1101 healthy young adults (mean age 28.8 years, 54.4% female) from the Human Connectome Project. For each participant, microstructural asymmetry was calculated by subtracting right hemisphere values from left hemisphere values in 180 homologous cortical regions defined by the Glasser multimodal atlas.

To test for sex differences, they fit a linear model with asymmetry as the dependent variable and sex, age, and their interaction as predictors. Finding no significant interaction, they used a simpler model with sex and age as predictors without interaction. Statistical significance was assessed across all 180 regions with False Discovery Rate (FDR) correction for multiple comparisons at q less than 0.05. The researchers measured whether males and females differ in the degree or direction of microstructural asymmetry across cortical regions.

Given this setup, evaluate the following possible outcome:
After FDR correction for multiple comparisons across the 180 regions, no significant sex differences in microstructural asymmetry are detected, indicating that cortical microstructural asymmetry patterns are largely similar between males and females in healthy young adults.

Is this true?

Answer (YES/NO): NO